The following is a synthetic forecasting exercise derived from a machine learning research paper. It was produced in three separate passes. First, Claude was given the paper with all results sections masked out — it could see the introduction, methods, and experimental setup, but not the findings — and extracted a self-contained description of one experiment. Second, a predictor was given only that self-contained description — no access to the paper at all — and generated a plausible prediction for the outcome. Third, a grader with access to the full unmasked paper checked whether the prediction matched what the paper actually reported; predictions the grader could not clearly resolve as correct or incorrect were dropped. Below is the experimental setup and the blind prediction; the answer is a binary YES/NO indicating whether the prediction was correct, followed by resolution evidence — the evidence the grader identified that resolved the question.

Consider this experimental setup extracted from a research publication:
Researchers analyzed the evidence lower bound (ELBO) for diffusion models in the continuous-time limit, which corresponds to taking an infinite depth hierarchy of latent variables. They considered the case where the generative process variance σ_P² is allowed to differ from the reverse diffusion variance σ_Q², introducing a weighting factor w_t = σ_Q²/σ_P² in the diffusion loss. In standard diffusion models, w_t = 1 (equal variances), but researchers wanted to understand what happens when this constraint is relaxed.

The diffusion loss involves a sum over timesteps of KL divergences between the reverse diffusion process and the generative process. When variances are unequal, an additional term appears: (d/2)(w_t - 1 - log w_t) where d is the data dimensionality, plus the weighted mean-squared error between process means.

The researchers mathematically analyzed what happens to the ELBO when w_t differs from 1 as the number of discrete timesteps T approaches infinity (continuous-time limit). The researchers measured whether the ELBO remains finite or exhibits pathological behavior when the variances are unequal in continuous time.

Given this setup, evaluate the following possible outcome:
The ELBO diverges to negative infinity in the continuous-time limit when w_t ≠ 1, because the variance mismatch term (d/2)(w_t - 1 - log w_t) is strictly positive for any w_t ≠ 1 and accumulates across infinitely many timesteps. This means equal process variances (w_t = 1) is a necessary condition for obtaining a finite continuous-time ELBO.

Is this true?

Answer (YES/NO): YES